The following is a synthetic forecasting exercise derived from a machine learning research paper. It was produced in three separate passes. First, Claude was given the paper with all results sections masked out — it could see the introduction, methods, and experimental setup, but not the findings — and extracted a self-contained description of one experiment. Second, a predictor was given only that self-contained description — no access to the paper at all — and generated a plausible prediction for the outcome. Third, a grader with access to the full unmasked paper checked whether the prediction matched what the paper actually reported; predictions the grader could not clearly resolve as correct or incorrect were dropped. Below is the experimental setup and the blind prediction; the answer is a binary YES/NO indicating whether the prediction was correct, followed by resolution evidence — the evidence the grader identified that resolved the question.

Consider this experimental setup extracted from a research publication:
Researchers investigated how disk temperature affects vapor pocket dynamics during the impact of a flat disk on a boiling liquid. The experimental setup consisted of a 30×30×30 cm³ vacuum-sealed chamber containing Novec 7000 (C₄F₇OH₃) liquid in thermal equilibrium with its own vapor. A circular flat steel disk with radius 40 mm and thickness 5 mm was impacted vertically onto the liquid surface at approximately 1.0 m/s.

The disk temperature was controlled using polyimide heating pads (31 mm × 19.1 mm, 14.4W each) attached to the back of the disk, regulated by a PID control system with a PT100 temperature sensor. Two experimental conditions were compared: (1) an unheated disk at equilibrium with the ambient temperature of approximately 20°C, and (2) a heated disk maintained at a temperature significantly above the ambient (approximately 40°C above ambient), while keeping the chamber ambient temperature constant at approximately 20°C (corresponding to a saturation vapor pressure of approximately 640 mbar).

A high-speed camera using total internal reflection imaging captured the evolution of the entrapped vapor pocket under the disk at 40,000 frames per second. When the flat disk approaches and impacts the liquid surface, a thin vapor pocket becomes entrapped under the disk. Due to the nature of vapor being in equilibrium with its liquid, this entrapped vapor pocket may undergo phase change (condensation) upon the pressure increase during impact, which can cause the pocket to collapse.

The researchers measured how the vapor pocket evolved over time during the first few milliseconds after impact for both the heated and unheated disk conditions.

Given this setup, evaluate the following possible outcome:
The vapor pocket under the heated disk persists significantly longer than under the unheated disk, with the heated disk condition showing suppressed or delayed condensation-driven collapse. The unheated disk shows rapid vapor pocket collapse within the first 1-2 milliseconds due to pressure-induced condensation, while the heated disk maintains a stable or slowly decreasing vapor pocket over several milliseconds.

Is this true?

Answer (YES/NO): NO